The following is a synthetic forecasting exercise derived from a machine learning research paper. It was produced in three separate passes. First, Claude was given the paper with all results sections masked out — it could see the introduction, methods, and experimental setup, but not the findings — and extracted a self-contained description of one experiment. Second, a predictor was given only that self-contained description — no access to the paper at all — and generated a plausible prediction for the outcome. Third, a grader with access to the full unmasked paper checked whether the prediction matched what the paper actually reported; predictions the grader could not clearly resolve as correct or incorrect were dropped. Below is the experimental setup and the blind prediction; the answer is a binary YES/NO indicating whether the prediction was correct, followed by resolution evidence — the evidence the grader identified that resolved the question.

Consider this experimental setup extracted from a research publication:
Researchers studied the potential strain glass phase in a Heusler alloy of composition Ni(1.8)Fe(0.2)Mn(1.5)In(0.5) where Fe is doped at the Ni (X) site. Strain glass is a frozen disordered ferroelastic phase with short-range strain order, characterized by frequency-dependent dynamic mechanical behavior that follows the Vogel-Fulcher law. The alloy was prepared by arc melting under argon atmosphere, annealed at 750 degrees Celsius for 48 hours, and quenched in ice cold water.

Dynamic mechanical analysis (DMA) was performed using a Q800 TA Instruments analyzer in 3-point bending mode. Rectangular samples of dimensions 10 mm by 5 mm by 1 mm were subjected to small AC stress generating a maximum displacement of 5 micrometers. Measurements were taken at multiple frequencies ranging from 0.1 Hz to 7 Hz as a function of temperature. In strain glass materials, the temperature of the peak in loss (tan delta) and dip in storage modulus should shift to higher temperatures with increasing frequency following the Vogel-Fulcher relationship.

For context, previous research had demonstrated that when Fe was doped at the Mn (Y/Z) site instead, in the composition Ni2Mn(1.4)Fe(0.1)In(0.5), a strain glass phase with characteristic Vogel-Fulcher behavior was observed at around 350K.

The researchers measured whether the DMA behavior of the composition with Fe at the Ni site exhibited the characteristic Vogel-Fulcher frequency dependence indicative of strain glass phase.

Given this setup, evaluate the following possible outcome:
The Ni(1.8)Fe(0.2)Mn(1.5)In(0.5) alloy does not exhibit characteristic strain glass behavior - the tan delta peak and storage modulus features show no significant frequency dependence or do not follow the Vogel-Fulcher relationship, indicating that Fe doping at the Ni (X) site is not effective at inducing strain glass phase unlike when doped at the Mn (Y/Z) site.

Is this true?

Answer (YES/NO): YES